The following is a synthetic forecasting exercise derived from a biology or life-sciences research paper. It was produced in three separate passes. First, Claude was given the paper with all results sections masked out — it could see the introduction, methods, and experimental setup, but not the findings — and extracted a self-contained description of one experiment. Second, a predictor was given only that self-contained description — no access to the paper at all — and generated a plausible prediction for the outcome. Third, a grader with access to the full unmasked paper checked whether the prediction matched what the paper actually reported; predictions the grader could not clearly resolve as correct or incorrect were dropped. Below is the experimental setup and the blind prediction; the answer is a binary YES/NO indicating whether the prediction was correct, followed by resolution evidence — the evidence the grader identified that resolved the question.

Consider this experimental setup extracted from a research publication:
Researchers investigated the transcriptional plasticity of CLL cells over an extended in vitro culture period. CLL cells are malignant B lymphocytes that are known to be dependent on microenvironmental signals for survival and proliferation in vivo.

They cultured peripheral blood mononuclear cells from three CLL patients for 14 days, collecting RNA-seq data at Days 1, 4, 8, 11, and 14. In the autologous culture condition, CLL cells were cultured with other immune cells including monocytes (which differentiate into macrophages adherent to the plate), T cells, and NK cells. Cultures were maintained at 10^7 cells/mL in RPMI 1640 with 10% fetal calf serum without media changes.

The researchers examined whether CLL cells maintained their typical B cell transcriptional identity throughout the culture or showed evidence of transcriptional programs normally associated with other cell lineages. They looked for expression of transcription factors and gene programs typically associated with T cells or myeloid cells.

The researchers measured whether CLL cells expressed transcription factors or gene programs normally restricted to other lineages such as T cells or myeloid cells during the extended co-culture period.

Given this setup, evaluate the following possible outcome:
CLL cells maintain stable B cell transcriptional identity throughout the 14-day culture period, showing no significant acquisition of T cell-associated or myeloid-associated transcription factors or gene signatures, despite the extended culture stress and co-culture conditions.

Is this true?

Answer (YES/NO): NO